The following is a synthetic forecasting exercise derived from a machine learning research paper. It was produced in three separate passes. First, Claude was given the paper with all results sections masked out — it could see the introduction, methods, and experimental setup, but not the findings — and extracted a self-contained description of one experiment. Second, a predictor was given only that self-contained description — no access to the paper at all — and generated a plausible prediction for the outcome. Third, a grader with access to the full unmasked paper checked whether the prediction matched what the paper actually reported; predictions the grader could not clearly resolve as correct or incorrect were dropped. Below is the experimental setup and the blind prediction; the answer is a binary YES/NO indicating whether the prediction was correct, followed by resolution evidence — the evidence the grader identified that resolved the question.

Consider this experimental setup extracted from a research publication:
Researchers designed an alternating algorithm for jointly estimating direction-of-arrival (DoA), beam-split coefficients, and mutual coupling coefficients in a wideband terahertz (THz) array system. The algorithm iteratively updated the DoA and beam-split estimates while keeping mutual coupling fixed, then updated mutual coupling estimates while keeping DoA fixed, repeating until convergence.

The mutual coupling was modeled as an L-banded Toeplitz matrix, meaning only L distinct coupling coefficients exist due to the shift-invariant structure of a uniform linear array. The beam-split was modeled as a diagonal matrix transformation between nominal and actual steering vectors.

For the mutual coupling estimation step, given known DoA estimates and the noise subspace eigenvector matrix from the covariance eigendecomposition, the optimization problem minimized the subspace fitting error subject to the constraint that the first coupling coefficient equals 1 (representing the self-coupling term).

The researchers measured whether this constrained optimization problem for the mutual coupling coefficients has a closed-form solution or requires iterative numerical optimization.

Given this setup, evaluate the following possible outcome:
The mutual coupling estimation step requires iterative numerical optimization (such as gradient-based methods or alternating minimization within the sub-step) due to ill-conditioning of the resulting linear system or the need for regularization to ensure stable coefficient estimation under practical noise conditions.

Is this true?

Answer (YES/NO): NO